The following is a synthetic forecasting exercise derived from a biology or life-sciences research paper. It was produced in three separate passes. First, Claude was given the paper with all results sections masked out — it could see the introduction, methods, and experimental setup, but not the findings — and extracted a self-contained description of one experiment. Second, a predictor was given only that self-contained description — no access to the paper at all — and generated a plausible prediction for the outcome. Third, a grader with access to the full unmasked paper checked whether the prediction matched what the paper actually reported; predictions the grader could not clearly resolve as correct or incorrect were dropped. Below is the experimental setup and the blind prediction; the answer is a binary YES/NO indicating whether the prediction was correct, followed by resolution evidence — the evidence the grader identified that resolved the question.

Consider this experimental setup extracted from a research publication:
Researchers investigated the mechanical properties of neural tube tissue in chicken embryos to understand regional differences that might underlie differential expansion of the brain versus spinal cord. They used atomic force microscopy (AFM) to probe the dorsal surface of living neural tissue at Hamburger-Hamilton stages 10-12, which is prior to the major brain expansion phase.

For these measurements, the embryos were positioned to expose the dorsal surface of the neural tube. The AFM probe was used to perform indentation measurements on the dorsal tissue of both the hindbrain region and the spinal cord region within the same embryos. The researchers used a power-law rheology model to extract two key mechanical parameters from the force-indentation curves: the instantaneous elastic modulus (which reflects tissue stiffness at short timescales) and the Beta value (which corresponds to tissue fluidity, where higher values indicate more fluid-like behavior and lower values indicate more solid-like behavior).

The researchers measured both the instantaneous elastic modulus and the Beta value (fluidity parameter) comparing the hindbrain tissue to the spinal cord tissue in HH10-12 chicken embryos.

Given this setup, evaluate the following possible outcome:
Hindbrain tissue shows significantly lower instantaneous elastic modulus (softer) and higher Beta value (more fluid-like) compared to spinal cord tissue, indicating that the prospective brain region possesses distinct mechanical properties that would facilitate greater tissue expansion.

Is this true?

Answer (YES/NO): NO